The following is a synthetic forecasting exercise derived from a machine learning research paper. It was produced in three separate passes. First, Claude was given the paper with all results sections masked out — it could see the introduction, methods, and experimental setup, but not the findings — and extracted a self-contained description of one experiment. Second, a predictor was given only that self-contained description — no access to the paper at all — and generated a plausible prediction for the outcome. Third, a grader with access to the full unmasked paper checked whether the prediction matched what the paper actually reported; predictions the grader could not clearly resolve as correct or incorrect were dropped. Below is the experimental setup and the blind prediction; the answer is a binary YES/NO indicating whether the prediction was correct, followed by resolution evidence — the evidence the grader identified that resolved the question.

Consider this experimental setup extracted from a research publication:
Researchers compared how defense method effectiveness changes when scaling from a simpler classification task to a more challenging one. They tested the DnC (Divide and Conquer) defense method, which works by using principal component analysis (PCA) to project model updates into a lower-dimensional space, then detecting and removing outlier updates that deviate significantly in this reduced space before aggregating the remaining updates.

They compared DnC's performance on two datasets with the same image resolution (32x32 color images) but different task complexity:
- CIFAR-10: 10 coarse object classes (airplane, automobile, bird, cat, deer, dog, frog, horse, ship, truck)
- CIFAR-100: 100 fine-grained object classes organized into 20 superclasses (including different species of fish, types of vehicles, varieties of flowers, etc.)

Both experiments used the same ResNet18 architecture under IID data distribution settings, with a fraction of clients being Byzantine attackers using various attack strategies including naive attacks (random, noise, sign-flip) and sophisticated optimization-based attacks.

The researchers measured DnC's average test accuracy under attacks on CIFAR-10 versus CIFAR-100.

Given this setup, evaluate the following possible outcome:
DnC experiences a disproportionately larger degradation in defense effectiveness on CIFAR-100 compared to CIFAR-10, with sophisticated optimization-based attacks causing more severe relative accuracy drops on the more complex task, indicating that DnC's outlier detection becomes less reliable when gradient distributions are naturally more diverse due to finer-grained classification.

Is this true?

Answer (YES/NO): YES